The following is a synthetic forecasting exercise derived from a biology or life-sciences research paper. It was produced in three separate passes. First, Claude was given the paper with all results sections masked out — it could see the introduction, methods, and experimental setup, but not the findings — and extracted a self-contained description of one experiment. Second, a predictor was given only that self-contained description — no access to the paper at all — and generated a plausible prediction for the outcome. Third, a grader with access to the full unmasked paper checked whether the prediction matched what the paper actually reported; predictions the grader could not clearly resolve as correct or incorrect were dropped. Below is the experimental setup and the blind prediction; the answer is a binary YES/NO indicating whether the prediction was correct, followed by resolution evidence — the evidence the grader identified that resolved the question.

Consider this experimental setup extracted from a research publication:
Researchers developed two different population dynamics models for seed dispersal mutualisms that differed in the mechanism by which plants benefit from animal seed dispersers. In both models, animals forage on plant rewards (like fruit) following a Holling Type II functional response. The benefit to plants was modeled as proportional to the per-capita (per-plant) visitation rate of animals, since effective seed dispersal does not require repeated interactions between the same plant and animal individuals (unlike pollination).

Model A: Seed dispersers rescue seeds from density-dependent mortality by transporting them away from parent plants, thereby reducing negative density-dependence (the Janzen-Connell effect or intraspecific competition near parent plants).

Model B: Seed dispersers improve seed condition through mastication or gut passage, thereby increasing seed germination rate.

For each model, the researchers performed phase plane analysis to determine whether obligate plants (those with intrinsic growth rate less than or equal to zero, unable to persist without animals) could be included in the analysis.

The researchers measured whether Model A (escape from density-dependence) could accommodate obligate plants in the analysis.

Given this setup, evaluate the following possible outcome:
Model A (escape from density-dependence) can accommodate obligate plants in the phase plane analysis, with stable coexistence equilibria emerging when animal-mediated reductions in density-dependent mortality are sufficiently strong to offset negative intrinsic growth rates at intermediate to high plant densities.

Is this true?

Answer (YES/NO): NO